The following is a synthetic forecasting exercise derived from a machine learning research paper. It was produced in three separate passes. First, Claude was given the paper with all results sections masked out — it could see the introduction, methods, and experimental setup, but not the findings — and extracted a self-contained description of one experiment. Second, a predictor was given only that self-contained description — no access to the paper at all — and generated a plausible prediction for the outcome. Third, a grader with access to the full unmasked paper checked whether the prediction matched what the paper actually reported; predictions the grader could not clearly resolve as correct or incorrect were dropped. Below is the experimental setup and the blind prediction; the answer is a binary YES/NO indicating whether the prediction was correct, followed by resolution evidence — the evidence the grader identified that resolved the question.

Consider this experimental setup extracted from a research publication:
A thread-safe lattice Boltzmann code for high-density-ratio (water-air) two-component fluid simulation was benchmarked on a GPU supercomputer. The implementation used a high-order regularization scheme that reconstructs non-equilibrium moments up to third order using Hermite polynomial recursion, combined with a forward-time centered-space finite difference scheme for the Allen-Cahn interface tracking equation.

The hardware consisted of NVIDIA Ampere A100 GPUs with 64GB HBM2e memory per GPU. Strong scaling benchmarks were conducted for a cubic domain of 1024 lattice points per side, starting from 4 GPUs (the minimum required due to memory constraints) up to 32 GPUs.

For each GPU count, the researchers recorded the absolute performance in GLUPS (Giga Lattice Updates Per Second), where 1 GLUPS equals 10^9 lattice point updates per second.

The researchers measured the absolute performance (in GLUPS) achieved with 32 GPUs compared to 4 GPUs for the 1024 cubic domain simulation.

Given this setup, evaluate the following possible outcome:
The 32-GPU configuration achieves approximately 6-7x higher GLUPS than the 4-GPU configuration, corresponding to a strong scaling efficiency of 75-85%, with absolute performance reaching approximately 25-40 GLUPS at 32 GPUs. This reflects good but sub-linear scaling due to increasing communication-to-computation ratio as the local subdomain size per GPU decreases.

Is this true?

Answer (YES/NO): YES